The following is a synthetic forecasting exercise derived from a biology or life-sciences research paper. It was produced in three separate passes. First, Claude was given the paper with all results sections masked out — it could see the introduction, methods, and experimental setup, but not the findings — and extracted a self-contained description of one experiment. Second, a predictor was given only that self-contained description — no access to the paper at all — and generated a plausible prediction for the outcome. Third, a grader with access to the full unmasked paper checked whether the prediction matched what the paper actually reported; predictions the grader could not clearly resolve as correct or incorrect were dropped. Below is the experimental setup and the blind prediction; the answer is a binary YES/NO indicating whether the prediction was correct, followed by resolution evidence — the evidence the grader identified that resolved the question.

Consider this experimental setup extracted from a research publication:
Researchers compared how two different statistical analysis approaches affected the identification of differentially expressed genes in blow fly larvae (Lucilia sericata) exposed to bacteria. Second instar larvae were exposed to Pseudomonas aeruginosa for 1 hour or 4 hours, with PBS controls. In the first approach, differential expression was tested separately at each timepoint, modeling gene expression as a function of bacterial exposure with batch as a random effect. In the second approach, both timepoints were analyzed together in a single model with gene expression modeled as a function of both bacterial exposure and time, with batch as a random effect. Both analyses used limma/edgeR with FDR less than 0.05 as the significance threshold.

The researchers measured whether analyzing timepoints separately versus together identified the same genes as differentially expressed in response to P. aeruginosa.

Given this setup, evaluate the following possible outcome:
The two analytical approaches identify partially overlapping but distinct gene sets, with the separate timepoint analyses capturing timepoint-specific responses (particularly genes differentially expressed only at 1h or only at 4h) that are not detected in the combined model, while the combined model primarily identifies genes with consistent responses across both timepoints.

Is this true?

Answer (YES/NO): NO